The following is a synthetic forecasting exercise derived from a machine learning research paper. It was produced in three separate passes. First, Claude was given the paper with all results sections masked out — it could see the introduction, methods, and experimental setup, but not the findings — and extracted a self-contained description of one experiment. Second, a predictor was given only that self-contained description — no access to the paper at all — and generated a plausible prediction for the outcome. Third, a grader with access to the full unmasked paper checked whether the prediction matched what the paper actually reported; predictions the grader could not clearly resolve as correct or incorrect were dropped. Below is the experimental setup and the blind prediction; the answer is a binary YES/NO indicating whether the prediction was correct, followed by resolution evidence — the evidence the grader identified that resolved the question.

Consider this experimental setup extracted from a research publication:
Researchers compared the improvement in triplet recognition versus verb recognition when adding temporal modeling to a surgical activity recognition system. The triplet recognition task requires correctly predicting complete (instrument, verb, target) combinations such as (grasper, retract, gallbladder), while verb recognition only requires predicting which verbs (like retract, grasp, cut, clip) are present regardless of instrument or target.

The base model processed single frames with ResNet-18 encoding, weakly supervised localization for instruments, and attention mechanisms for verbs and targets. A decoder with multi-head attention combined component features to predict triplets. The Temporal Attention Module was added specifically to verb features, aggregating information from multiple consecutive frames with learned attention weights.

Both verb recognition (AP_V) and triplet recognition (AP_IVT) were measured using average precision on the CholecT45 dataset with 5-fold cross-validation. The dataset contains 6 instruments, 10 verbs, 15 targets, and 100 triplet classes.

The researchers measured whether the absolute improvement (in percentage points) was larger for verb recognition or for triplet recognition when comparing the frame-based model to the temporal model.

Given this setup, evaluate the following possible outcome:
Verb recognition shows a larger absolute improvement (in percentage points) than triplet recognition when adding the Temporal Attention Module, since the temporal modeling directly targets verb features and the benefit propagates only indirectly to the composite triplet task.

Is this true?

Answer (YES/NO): YES